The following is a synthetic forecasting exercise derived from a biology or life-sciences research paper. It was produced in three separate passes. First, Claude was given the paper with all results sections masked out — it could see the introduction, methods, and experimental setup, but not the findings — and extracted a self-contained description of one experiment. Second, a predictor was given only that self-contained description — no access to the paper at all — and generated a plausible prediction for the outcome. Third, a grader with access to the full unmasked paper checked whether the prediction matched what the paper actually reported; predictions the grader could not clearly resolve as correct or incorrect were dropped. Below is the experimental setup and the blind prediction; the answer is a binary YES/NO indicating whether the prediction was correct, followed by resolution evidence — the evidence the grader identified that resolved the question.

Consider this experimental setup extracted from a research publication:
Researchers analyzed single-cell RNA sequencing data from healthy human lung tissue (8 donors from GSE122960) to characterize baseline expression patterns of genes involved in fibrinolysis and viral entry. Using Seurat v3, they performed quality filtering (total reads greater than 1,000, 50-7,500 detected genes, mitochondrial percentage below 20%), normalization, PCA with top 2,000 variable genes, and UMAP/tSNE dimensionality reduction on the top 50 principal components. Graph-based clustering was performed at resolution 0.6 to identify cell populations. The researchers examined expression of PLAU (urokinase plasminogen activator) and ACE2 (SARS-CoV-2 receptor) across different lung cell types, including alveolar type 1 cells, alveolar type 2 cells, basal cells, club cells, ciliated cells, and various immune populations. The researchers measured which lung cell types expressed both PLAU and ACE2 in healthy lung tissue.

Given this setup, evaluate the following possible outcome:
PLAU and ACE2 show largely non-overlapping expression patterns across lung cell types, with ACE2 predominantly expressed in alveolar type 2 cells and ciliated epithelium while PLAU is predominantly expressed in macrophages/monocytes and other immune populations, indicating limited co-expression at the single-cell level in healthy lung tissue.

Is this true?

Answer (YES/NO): NO